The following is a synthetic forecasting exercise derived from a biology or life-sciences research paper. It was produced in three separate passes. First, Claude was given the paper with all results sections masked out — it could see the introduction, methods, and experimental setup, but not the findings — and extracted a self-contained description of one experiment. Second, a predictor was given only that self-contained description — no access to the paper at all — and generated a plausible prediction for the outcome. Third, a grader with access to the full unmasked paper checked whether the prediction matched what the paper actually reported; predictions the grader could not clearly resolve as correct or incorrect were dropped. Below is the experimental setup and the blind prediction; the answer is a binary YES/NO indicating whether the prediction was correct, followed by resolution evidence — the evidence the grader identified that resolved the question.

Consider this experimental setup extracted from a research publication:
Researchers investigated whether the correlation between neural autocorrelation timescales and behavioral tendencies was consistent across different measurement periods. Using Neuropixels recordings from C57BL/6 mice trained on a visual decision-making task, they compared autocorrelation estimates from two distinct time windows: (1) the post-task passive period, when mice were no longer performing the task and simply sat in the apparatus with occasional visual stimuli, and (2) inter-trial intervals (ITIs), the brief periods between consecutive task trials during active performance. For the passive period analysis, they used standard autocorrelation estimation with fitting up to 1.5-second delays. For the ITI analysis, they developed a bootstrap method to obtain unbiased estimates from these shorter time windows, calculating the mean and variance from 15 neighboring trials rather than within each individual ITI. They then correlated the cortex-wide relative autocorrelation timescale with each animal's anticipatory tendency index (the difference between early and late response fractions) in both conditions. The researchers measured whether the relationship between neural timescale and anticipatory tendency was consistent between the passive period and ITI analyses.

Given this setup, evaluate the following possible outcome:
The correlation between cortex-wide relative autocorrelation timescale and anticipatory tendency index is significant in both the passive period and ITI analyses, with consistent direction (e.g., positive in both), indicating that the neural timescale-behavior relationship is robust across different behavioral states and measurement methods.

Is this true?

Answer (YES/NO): YES